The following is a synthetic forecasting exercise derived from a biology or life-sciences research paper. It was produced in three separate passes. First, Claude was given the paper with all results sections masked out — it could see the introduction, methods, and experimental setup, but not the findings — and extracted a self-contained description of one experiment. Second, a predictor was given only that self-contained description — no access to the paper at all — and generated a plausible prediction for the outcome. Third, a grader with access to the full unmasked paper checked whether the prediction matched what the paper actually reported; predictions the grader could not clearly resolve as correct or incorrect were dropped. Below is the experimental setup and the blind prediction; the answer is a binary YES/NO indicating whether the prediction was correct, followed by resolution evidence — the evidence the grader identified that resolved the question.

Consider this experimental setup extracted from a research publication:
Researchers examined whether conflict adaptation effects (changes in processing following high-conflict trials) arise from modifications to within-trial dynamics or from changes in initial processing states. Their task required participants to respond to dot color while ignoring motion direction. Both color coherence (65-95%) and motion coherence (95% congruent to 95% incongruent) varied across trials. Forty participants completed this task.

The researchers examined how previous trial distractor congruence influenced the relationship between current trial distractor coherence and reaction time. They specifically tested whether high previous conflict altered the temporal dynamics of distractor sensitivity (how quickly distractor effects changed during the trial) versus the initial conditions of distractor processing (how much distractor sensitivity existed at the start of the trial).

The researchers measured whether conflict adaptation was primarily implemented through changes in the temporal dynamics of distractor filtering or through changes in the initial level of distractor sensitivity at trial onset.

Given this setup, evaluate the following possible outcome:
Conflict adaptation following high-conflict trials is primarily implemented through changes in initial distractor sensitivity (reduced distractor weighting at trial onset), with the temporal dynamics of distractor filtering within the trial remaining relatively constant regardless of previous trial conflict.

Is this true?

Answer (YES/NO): NO